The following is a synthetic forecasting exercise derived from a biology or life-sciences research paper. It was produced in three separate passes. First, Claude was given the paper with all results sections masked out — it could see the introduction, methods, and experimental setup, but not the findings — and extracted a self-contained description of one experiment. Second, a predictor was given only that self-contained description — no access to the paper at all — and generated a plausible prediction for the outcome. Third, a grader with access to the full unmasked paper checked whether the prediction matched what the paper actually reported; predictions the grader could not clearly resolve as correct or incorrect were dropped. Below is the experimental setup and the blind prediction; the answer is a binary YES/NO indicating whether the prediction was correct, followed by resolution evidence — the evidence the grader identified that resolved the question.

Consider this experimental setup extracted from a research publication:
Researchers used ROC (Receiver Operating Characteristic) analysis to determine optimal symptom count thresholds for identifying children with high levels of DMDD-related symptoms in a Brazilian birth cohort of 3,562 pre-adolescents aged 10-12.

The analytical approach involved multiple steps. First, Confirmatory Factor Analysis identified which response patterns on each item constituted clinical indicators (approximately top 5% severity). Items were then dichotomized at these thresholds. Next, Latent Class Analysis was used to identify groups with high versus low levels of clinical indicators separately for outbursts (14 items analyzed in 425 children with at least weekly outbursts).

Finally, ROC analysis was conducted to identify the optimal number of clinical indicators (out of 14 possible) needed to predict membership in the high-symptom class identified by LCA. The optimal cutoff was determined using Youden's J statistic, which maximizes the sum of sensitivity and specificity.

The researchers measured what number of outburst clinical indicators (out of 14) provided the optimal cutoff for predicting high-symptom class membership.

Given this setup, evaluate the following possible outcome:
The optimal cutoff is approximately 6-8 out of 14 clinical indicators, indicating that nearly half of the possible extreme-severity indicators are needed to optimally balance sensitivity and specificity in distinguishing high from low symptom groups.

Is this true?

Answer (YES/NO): NO